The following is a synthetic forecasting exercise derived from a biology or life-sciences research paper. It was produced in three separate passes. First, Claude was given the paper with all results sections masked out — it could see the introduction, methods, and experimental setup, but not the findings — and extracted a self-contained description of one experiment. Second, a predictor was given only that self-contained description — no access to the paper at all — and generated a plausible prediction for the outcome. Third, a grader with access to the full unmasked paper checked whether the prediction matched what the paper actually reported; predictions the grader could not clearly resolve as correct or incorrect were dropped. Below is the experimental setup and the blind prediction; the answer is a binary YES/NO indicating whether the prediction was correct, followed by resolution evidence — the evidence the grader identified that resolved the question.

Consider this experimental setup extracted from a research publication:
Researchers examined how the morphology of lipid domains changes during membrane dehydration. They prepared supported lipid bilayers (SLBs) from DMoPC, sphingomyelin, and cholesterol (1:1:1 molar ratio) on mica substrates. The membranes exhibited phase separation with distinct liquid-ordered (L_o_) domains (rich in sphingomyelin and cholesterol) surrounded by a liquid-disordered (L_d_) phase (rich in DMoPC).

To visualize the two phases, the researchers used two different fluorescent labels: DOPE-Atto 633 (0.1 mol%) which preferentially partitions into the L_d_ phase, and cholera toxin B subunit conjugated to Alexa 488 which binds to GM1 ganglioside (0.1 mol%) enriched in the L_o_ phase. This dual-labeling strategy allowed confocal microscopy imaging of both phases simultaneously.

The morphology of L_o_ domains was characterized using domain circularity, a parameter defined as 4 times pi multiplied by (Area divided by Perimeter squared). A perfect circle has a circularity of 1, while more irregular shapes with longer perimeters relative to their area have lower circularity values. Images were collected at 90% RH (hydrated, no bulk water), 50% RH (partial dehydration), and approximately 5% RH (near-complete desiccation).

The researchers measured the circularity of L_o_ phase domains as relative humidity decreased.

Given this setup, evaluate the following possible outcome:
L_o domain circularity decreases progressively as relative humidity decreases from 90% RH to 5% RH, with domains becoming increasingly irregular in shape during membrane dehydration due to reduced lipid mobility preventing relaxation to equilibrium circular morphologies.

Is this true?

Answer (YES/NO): YES